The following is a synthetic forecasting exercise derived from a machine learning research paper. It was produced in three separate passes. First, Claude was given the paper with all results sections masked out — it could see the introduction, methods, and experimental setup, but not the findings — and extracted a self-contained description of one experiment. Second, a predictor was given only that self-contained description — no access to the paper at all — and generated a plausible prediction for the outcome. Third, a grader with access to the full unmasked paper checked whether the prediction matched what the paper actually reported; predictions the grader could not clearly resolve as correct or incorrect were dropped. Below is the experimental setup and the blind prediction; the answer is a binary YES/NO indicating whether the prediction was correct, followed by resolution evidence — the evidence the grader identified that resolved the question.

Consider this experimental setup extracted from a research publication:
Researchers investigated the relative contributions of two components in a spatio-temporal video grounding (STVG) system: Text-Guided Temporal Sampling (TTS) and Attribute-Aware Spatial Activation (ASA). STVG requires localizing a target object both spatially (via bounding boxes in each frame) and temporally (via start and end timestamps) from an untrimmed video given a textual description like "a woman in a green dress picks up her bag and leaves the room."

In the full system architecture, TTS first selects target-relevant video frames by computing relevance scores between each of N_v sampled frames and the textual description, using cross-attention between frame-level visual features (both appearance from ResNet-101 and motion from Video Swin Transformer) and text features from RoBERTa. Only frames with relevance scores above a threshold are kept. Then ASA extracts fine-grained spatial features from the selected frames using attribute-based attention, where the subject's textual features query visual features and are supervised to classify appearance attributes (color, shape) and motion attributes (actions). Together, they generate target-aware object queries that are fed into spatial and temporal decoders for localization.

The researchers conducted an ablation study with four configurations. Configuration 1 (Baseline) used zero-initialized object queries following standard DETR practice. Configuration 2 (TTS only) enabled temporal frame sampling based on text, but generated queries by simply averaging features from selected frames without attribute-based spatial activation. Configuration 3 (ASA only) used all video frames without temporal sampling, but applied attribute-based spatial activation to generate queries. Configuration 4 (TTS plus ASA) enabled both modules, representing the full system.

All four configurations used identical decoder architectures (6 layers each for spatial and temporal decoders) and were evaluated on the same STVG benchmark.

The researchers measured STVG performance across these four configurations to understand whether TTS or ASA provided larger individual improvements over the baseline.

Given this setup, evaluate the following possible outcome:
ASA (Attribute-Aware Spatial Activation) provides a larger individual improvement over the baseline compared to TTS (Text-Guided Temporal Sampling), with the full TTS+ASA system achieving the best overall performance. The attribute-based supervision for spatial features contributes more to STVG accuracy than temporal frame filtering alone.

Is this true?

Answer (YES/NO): NO